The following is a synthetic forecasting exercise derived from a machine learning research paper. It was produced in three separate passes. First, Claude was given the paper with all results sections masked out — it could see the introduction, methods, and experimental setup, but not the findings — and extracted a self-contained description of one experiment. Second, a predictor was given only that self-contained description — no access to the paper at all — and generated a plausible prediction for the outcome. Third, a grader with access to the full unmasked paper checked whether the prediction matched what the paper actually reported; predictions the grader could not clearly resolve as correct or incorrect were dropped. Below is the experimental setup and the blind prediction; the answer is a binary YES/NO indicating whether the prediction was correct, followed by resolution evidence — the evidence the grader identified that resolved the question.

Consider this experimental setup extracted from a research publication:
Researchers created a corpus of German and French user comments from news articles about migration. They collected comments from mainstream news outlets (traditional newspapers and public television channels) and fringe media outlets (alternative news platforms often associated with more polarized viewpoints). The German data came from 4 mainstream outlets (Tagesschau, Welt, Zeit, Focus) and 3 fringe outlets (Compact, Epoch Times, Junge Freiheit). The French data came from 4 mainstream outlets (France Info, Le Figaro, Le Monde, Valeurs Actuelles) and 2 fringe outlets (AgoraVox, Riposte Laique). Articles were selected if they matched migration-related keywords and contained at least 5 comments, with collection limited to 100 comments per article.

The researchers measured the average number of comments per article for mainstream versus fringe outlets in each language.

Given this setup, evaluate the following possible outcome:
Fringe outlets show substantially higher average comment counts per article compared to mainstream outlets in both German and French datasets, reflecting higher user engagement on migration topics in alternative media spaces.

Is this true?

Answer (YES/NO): NO